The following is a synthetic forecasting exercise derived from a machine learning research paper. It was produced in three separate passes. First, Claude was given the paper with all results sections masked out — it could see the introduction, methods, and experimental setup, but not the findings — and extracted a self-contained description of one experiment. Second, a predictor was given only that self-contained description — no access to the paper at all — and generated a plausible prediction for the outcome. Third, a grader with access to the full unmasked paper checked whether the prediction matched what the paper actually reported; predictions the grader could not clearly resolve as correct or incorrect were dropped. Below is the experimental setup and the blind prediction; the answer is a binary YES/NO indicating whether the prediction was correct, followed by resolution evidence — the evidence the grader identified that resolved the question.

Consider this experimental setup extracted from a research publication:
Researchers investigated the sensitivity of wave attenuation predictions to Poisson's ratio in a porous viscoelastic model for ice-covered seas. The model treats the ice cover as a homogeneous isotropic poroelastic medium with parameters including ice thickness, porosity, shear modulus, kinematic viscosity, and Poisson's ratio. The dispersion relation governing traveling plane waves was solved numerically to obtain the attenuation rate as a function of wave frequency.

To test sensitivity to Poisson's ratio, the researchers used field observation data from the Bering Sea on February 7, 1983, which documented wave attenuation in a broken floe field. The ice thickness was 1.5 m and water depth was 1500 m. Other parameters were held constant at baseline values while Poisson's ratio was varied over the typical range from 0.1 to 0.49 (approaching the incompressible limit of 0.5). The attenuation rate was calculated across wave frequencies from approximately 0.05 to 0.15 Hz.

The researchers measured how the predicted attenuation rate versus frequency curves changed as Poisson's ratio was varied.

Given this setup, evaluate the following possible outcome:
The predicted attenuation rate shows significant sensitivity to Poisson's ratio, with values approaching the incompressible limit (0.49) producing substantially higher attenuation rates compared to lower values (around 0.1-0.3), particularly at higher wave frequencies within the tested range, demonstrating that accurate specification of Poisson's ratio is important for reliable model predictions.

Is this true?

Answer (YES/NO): NO